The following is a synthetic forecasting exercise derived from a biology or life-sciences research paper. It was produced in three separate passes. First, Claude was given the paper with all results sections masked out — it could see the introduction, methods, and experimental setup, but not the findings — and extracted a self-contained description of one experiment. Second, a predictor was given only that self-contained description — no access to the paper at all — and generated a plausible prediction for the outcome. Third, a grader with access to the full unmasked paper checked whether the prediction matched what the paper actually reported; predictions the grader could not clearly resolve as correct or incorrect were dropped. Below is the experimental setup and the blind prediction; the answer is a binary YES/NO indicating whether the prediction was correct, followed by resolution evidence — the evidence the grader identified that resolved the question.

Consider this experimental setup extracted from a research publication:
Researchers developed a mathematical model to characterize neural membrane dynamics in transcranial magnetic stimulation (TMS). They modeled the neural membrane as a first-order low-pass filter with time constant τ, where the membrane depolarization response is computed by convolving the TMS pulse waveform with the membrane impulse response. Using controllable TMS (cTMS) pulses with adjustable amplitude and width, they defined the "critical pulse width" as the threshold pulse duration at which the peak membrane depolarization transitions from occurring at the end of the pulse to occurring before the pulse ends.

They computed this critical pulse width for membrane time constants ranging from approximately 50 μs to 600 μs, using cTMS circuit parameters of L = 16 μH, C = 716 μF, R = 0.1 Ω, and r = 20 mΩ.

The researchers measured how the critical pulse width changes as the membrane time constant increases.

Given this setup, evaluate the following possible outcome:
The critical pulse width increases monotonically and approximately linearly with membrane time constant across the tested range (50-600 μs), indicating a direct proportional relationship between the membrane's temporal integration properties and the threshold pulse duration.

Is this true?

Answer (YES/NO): NO